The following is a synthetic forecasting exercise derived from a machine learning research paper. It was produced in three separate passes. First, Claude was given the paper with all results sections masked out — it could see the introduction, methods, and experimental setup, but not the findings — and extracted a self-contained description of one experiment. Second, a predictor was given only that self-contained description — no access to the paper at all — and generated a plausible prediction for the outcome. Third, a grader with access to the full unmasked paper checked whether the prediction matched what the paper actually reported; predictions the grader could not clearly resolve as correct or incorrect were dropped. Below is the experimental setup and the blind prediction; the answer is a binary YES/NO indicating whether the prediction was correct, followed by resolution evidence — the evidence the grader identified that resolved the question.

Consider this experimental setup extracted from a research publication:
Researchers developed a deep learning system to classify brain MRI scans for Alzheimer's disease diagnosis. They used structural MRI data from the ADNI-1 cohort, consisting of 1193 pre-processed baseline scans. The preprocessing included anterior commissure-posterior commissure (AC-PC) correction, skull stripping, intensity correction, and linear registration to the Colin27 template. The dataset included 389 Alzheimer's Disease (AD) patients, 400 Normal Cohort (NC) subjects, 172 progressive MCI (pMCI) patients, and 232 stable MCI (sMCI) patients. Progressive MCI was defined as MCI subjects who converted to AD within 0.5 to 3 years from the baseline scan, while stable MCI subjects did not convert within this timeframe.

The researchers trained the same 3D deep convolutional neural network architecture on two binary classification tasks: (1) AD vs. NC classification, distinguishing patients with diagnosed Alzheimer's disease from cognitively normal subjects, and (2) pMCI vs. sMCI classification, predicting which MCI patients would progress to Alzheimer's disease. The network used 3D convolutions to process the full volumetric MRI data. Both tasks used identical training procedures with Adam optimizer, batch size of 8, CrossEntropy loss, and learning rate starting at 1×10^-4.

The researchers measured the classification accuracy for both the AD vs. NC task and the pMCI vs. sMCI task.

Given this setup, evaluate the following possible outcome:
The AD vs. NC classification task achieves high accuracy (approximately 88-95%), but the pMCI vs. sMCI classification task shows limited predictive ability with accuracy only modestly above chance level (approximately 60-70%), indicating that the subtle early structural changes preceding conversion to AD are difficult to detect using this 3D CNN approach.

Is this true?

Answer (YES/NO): NO